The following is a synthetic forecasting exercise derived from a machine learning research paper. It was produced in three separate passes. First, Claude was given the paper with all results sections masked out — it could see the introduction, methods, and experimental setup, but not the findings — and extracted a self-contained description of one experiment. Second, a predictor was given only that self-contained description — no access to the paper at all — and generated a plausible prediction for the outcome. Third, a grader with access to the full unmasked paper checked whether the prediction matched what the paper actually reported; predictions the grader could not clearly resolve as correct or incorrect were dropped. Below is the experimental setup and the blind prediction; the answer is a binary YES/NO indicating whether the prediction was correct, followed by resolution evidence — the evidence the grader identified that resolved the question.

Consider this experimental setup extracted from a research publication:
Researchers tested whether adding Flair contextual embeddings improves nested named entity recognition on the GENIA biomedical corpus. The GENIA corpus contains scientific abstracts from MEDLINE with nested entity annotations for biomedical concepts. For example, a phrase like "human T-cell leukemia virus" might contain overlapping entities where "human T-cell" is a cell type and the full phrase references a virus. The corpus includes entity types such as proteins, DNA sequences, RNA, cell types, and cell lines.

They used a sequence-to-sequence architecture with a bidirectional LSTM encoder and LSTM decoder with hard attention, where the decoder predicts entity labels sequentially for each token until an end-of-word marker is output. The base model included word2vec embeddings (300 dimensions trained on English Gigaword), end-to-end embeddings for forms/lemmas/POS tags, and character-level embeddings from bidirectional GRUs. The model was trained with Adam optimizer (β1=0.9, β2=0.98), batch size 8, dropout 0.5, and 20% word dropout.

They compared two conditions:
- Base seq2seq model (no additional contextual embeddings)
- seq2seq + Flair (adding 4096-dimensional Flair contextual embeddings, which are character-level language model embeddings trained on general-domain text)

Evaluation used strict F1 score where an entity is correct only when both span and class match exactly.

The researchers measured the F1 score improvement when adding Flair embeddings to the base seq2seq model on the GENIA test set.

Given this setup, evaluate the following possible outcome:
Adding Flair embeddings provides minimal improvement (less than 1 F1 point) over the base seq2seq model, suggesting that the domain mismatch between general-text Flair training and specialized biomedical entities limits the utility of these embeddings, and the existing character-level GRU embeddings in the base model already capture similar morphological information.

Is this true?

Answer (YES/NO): YES